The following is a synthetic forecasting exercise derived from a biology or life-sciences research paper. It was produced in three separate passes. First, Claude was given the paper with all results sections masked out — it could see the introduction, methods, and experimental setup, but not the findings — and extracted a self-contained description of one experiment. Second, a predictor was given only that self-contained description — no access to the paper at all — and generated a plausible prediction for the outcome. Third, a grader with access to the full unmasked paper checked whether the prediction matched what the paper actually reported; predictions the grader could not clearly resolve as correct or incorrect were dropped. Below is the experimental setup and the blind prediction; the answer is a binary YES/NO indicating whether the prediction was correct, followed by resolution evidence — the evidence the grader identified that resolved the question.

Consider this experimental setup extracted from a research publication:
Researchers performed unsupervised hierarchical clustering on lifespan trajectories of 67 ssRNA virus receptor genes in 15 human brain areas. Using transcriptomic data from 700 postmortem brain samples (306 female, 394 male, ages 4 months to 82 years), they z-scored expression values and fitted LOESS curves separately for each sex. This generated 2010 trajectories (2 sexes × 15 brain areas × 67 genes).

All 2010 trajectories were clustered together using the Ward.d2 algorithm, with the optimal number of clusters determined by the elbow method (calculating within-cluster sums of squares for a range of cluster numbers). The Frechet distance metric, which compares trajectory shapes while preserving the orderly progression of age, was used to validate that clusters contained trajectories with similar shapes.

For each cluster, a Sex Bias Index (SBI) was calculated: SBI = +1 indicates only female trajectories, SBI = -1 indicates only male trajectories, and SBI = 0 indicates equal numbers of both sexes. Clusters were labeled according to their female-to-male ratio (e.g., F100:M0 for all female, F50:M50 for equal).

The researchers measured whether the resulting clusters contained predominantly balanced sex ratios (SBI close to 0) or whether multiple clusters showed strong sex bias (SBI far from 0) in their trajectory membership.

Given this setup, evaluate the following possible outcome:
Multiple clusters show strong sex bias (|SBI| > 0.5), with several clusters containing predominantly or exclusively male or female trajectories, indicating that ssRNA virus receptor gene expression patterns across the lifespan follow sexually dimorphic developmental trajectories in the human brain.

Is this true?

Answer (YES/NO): YES